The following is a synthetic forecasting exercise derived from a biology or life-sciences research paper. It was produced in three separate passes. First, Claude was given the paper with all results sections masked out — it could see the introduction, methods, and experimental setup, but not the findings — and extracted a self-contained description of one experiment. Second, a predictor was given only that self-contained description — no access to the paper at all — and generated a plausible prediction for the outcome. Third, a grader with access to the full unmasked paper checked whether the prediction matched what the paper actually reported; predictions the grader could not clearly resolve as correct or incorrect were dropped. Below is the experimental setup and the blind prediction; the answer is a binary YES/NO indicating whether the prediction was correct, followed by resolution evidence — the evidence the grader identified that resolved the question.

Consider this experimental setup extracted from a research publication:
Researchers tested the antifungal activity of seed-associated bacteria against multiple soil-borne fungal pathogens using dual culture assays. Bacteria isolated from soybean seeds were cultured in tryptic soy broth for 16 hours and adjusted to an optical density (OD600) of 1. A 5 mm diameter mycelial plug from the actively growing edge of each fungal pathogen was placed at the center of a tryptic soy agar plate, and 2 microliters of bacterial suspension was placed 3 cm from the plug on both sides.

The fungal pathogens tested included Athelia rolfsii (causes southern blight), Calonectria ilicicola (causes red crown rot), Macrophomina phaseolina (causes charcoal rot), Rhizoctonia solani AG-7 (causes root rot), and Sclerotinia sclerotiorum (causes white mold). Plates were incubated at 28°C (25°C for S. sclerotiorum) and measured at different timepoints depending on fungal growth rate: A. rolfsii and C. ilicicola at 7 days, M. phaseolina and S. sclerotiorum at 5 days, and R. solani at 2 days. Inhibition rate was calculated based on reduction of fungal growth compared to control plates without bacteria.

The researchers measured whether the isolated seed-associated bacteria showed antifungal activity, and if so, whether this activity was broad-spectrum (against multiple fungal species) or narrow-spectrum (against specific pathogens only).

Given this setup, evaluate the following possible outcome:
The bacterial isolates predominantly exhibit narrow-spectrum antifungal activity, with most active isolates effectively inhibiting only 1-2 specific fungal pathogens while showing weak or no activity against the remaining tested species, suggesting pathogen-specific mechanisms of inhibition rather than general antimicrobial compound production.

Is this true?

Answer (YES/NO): NO